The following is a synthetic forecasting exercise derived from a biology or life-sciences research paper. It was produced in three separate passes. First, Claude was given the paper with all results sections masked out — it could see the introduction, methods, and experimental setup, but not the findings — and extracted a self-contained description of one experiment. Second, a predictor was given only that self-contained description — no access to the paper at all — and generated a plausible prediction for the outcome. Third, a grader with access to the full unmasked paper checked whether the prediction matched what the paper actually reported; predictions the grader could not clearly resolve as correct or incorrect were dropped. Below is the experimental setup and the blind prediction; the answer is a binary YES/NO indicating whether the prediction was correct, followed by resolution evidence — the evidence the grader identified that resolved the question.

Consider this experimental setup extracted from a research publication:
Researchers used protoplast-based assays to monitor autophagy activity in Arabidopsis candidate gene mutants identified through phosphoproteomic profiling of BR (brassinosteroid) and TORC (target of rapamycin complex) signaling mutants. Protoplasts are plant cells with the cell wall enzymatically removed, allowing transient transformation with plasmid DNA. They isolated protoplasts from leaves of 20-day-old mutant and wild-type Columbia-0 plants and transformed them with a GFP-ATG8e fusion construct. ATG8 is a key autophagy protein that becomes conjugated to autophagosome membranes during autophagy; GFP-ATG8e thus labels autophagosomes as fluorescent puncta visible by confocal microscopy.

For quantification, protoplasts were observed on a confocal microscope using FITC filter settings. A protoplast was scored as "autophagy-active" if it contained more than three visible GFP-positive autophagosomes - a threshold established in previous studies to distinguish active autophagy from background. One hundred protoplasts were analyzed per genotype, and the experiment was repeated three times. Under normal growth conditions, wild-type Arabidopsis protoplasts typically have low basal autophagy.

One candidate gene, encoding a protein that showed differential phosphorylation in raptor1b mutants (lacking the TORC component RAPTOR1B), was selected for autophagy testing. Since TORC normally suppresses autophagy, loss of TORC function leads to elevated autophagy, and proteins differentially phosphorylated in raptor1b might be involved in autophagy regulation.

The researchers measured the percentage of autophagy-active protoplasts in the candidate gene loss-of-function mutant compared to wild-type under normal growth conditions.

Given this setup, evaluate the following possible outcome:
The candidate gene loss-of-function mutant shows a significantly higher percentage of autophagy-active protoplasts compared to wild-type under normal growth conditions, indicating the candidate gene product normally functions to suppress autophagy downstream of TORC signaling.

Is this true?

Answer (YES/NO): YES